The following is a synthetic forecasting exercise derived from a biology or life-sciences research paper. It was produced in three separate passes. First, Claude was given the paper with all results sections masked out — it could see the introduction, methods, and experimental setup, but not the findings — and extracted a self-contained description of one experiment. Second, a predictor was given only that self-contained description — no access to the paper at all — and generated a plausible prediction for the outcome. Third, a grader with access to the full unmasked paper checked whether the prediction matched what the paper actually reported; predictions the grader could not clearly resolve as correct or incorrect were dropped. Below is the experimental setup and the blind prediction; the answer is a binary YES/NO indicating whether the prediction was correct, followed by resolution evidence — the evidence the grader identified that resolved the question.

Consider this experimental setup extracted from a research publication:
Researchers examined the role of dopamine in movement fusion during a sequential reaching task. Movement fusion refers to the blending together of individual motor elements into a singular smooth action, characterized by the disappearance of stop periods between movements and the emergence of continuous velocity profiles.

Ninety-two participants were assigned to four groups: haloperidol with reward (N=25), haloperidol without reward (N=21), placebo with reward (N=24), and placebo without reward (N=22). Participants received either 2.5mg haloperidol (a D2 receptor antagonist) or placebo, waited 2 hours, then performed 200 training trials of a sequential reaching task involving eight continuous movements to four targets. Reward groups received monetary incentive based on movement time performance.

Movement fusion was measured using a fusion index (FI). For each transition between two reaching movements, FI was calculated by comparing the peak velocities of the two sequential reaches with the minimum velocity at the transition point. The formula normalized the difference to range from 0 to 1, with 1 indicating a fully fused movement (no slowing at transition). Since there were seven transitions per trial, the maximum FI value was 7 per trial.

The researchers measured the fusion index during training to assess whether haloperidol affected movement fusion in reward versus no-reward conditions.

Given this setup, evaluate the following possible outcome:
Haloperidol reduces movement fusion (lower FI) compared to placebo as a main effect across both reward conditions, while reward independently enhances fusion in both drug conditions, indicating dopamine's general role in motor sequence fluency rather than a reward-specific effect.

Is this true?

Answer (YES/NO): NO